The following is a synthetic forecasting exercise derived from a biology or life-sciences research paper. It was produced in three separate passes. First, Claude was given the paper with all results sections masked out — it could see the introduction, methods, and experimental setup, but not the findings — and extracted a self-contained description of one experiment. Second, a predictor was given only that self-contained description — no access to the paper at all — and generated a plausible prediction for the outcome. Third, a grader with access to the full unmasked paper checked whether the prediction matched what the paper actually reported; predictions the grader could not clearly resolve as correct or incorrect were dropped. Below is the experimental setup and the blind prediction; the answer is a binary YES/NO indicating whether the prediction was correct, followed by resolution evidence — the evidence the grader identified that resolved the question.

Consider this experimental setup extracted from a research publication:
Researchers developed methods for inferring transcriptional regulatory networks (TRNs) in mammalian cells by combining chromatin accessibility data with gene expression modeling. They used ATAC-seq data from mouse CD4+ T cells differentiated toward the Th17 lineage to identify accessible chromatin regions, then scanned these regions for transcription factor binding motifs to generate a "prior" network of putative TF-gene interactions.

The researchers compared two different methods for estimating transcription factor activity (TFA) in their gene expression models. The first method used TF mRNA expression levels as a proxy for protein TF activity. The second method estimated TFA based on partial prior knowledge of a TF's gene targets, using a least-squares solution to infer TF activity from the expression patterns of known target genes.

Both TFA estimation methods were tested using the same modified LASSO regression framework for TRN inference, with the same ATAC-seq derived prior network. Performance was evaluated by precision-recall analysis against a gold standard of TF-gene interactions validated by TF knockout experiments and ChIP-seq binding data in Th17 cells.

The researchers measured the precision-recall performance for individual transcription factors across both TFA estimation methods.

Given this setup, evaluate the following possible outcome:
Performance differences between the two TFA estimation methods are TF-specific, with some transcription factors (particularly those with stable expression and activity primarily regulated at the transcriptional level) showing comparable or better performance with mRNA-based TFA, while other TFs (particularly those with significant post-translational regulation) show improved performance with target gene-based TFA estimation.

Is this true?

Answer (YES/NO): YES